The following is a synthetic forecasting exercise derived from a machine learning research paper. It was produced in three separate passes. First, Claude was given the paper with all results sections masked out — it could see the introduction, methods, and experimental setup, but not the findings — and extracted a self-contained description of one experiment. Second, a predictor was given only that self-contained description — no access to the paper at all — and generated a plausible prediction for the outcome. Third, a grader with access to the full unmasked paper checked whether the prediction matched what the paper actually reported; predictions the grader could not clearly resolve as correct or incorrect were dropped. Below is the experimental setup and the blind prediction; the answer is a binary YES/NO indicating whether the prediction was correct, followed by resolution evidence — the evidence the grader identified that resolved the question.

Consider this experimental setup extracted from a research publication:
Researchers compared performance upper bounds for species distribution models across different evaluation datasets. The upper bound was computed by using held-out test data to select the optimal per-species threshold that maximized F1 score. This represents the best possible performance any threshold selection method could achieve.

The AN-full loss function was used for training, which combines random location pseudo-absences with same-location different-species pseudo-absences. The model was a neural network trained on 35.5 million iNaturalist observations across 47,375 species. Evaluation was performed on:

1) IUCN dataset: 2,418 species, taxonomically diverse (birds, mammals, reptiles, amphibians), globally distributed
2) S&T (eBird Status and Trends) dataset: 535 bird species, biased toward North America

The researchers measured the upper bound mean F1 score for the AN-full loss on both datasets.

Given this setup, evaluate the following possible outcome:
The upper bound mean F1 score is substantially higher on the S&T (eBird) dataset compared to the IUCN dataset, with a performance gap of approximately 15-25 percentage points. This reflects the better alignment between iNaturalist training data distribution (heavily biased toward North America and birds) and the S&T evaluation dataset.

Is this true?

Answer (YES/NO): NO